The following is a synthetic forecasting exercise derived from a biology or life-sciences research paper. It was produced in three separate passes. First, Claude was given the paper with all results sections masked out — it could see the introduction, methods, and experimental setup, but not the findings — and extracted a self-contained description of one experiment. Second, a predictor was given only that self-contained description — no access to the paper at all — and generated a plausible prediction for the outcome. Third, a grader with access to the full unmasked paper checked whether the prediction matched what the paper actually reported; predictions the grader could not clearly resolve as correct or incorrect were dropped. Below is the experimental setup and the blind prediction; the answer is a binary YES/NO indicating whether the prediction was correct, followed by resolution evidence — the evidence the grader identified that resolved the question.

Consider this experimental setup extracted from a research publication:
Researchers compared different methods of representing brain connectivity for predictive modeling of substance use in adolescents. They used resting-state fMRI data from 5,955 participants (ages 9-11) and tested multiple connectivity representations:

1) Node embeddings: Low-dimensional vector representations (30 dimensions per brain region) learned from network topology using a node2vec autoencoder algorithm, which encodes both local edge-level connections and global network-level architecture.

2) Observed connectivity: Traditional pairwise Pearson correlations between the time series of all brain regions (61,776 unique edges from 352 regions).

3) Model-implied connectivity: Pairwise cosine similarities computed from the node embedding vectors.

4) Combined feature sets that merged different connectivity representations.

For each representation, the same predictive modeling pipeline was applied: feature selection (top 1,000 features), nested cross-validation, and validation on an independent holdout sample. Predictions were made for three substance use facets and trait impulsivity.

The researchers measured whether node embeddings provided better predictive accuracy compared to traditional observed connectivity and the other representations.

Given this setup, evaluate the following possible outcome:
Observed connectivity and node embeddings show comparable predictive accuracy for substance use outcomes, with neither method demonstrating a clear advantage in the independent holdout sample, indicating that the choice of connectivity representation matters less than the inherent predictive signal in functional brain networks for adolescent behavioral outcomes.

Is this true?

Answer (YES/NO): YES